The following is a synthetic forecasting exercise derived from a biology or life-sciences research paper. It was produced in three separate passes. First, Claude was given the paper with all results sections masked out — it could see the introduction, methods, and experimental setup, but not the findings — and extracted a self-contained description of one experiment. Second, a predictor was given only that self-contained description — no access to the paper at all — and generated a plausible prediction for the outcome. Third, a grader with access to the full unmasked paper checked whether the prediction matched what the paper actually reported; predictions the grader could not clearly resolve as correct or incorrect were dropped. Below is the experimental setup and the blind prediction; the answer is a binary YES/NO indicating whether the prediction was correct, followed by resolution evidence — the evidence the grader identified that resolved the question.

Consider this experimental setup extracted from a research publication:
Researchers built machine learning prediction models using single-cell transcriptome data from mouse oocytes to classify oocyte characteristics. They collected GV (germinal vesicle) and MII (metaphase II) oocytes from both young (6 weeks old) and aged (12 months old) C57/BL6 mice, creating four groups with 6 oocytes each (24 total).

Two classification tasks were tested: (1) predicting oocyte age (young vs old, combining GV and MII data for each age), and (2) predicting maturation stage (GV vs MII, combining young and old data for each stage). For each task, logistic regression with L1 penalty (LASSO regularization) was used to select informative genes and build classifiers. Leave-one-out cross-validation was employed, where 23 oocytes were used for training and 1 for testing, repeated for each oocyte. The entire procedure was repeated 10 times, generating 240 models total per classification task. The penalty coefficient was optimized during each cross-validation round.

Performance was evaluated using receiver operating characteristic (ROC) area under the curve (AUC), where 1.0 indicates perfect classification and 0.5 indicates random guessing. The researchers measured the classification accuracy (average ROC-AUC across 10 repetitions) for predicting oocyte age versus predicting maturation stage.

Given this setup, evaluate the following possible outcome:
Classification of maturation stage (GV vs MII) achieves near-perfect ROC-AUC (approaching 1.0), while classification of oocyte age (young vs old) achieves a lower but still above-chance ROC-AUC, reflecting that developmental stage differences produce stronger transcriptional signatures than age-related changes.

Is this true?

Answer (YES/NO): YES